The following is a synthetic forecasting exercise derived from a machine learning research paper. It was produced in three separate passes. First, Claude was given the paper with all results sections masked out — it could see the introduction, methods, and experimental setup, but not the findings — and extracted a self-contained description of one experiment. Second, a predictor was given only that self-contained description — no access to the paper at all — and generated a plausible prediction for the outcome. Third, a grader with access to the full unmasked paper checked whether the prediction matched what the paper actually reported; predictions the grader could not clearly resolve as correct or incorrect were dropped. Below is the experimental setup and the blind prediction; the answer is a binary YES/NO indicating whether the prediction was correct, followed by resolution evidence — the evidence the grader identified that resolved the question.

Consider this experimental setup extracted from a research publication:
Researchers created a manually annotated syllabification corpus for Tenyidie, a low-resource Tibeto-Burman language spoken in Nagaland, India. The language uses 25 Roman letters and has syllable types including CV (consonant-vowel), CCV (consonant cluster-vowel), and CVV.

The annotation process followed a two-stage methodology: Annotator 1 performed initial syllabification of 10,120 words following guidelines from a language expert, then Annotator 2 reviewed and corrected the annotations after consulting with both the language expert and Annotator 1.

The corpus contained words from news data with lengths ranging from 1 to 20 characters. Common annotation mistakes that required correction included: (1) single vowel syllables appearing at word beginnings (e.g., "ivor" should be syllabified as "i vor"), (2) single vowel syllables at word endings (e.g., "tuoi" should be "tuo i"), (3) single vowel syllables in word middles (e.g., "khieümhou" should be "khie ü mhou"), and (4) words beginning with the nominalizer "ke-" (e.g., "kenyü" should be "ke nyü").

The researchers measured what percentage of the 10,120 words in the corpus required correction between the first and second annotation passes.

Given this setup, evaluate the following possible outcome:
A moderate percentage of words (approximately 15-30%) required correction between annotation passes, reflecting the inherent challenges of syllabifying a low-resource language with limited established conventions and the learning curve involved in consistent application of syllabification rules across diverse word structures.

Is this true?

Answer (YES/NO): NO